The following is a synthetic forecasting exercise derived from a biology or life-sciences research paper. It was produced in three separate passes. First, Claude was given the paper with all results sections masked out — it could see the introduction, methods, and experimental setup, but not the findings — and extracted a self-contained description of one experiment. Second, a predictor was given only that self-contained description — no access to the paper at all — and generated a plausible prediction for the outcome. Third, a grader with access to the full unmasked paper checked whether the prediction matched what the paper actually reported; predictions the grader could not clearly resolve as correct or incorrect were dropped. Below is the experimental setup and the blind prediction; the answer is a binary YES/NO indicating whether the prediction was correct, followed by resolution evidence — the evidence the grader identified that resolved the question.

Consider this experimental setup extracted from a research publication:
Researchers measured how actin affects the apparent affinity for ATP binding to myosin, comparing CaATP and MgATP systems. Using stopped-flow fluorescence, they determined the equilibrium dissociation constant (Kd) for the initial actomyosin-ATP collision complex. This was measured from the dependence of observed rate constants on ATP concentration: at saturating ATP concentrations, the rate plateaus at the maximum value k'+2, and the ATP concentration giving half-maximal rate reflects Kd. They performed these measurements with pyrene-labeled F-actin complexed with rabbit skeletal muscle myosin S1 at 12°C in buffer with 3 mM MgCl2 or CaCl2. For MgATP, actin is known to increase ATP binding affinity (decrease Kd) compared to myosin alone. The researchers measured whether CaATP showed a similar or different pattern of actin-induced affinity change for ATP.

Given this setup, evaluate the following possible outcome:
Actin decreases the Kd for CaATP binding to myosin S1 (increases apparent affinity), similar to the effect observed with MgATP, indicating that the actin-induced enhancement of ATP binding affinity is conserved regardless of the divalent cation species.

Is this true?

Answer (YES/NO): NO